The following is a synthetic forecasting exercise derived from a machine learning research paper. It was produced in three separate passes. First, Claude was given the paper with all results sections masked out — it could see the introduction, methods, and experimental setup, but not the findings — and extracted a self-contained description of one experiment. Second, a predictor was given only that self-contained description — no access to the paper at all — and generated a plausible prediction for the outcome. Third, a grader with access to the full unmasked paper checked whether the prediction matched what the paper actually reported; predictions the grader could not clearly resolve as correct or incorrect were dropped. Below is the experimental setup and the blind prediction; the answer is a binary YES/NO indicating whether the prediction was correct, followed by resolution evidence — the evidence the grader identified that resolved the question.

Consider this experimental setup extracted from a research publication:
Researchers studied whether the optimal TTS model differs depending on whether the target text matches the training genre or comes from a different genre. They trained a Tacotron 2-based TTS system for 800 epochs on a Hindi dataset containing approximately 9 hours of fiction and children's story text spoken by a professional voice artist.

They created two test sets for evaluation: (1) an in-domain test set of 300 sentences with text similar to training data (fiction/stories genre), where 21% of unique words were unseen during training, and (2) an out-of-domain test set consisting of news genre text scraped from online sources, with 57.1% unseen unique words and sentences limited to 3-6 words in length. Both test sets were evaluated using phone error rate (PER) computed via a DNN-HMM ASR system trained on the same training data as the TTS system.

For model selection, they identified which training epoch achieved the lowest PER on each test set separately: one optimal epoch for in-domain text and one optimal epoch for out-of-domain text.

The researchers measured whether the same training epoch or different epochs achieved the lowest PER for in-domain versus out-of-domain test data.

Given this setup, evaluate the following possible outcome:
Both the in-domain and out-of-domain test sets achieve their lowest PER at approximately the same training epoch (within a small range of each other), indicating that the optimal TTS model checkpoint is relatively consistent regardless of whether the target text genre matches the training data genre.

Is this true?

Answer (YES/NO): NO